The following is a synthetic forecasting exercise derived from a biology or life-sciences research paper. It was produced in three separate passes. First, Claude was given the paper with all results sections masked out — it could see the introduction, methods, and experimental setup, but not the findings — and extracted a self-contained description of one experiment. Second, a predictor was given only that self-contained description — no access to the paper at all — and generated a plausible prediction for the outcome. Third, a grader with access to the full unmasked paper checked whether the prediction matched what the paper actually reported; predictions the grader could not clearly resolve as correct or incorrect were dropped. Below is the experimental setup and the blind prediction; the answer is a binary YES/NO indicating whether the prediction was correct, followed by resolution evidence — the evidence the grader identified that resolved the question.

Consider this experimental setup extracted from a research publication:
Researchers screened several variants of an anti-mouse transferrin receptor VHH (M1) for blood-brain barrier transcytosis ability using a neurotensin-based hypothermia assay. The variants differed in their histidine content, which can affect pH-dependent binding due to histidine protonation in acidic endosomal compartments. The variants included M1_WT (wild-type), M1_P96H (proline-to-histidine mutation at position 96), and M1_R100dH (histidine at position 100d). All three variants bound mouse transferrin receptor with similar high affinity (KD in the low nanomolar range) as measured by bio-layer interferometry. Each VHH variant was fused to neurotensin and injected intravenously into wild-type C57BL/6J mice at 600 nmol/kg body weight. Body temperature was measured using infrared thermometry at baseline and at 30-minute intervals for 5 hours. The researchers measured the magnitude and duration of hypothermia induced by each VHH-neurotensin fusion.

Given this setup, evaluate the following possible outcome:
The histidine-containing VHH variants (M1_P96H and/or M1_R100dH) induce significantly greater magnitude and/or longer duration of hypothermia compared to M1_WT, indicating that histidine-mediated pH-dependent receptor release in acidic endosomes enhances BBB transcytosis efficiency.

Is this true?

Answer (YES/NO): YES